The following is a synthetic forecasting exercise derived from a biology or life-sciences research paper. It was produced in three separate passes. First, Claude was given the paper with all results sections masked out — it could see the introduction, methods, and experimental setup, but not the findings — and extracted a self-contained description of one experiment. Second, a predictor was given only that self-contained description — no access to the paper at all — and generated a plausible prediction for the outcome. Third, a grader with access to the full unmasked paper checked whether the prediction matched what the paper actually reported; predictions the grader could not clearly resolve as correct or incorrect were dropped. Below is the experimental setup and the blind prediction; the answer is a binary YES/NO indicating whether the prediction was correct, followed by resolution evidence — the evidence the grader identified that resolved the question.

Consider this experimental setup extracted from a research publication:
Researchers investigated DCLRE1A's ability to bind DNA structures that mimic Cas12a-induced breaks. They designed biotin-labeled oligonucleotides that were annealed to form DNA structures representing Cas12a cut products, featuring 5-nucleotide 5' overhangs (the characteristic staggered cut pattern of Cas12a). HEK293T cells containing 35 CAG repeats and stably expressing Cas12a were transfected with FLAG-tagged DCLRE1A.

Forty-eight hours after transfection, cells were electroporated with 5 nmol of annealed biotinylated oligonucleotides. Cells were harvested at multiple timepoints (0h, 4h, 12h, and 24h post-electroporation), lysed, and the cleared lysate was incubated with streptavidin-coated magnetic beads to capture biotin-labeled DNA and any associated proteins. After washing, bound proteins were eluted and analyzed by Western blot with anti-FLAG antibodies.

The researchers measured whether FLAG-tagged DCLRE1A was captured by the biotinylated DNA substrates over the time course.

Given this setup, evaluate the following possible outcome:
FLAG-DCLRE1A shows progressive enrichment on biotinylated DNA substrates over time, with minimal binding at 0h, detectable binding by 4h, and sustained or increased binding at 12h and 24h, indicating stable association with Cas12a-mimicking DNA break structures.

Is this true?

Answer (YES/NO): NO